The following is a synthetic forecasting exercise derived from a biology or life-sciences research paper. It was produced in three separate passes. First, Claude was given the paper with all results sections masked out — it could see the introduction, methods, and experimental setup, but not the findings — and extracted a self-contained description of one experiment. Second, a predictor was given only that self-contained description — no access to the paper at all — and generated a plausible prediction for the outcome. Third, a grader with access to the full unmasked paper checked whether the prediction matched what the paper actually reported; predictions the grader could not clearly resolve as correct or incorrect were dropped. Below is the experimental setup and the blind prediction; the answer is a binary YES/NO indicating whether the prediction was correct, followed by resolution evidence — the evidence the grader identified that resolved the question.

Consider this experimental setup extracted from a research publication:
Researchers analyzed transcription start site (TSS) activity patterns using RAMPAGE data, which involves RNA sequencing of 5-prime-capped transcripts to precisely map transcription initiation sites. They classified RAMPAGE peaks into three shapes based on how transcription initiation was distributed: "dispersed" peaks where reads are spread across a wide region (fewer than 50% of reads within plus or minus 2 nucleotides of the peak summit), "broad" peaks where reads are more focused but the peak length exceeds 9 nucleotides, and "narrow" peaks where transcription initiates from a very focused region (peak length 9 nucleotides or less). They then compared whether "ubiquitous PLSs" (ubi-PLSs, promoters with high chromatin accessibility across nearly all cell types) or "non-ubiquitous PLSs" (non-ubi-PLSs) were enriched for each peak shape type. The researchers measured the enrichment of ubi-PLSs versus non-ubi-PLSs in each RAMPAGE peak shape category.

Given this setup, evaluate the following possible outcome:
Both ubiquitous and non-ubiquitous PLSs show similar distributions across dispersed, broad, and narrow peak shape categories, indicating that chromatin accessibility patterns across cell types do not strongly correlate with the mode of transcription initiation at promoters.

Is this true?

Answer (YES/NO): NO